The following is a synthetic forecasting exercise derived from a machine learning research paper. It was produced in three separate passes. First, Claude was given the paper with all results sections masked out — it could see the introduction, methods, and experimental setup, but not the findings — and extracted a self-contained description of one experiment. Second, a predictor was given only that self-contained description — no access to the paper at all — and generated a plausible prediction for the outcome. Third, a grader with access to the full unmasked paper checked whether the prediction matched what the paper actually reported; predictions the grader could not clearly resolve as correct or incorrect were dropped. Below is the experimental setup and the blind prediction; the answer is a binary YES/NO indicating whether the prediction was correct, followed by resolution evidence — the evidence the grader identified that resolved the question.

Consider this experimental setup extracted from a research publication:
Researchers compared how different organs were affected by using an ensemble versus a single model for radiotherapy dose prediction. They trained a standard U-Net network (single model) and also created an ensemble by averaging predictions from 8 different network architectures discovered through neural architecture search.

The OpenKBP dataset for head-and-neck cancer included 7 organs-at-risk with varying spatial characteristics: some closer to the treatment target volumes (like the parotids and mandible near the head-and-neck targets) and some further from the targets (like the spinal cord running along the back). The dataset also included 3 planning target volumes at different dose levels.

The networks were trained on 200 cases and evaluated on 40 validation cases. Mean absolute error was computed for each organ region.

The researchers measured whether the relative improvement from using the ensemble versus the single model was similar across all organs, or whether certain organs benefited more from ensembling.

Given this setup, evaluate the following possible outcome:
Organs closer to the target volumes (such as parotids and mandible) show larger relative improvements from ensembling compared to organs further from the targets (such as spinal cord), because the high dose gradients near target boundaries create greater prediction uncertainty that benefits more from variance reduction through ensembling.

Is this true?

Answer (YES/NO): NO